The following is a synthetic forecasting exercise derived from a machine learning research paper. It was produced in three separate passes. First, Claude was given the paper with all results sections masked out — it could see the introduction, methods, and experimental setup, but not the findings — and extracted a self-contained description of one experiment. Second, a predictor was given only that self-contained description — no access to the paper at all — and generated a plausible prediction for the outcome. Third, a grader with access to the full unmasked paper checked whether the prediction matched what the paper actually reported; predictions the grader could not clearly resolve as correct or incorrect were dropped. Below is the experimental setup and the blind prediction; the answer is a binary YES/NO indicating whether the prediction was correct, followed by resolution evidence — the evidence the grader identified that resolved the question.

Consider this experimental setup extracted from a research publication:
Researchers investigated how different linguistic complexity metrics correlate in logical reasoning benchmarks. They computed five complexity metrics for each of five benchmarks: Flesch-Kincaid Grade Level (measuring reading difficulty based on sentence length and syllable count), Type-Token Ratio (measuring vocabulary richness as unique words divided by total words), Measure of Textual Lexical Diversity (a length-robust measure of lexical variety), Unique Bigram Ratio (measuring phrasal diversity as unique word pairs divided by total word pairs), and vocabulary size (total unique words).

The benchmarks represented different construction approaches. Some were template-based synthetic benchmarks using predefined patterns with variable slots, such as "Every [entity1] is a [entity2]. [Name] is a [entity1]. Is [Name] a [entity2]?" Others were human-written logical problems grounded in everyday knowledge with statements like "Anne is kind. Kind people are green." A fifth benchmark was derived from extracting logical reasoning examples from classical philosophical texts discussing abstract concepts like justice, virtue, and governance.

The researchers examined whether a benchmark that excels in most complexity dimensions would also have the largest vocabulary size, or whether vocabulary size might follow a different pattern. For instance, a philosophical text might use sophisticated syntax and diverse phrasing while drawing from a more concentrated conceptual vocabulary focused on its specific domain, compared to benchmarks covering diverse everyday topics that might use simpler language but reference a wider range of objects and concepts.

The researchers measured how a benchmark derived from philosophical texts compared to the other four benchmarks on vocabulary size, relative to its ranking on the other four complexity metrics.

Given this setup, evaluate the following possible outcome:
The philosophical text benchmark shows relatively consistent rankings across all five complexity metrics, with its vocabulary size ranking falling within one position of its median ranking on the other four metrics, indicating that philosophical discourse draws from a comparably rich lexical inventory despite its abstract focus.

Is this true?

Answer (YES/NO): YES